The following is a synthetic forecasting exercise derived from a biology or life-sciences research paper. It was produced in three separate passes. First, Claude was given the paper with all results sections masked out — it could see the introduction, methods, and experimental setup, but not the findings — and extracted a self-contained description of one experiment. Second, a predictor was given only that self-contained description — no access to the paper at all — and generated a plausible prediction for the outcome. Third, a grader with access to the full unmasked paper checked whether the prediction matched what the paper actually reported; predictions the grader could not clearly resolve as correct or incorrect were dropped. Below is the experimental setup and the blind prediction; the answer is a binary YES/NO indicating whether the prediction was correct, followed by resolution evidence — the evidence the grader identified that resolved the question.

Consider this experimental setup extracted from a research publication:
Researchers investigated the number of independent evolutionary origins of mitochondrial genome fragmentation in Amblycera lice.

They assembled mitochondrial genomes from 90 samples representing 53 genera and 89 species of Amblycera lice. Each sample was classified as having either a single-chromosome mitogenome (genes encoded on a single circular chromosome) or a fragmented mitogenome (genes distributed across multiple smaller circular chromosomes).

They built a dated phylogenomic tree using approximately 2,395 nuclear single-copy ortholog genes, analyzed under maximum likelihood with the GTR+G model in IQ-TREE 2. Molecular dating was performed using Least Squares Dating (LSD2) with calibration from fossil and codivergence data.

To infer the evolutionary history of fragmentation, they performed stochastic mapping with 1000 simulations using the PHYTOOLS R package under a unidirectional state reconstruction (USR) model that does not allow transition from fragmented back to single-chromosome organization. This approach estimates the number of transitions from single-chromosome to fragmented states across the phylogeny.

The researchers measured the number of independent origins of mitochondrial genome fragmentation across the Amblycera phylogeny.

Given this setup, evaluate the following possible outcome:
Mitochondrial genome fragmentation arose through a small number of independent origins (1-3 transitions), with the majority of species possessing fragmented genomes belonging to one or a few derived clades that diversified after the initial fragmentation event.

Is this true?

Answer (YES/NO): NO